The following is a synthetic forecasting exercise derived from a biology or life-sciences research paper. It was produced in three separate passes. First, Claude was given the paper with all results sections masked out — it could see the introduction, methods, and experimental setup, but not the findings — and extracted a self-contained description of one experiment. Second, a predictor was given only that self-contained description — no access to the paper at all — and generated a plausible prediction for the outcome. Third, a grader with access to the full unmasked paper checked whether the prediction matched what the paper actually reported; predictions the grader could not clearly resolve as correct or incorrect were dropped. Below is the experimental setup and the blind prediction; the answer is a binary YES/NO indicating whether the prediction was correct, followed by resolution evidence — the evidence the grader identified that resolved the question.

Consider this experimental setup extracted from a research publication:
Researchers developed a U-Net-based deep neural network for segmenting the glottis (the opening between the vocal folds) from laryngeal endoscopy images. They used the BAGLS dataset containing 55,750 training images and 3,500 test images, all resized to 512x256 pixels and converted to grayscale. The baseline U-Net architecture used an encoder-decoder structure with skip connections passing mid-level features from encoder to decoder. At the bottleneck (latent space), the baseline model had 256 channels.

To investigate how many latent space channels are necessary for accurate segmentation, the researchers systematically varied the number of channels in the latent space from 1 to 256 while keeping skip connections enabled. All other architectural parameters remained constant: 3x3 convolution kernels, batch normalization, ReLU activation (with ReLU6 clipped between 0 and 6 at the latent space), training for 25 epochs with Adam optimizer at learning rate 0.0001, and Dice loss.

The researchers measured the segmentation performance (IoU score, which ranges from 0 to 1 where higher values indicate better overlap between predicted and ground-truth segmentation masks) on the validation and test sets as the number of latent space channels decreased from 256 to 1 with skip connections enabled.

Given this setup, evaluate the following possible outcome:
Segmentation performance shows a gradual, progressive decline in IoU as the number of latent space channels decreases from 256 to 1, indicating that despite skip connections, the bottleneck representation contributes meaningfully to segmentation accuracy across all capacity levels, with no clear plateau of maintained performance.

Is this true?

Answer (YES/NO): NO